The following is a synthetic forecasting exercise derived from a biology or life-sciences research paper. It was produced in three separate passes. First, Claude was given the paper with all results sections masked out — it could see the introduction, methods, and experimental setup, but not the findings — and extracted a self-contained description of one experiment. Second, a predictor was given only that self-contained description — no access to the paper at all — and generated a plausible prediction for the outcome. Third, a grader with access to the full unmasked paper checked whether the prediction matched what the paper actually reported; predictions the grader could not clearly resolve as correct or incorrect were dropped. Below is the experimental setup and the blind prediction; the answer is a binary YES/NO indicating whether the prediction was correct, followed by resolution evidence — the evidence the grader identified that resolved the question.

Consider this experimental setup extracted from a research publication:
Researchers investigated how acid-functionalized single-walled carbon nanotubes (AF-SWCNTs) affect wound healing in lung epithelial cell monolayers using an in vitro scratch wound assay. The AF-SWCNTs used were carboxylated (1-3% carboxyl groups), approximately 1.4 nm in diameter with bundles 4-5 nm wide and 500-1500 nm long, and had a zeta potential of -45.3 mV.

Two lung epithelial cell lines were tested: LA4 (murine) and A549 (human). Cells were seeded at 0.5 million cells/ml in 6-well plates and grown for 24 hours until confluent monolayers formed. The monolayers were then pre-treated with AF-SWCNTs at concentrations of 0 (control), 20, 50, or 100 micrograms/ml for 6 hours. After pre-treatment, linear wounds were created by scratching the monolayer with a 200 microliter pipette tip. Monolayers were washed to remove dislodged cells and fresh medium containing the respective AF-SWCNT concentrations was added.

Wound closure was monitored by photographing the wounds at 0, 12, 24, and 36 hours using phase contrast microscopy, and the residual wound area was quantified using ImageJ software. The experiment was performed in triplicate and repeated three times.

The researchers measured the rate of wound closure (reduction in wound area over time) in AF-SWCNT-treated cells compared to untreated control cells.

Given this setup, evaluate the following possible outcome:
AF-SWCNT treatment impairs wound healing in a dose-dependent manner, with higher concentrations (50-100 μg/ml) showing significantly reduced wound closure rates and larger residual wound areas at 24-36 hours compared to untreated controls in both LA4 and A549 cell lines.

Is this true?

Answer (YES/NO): NO